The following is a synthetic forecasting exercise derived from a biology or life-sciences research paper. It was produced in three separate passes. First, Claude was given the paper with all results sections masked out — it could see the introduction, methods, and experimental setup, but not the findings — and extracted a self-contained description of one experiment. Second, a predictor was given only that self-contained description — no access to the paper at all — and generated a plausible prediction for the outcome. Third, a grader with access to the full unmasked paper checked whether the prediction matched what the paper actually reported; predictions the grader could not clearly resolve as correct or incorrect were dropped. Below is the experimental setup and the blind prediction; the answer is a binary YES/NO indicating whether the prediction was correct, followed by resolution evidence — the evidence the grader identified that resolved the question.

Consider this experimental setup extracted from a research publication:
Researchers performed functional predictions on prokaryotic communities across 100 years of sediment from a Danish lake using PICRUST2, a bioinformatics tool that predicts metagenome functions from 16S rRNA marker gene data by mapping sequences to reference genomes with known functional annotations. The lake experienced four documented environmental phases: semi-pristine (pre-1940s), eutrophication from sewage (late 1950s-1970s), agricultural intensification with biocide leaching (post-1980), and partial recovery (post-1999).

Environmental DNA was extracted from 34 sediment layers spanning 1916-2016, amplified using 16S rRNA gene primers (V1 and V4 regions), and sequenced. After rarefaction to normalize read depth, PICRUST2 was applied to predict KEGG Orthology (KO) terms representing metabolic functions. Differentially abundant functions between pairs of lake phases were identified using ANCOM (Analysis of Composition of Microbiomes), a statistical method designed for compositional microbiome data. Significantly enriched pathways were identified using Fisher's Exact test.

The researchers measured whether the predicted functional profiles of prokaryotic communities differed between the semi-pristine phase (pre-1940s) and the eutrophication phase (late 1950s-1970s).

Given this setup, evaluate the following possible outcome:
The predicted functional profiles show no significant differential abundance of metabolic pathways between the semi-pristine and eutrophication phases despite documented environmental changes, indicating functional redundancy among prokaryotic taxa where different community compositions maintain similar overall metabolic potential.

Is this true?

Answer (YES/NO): NO